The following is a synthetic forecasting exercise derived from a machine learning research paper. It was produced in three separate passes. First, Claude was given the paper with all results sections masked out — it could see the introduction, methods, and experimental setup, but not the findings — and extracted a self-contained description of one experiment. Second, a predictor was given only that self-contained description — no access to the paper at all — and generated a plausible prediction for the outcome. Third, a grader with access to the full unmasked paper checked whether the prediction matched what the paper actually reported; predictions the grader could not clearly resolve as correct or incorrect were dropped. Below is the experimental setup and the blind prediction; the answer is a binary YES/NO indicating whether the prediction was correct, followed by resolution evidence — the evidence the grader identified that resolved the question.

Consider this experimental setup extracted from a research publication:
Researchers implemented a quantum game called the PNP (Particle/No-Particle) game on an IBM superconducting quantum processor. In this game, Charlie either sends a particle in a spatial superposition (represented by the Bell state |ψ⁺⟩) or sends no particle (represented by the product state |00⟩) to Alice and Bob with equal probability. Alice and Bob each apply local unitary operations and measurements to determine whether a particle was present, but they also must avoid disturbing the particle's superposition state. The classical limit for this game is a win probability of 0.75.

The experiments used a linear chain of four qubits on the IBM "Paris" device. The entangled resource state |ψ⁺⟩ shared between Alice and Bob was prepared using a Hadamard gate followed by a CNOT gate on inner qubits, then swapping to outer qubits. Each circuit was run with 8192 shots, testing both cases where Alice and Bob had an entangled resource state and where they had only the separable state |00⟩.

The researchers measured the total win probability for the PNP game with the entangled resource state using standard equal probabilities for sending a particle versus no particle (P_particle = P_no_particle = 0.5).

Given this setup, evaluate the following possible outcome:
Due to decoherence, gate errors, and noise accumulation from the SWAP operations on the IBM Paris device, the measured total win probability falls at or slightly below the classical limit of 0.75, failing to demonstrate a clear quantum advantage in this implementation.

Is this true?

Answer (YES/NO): YES